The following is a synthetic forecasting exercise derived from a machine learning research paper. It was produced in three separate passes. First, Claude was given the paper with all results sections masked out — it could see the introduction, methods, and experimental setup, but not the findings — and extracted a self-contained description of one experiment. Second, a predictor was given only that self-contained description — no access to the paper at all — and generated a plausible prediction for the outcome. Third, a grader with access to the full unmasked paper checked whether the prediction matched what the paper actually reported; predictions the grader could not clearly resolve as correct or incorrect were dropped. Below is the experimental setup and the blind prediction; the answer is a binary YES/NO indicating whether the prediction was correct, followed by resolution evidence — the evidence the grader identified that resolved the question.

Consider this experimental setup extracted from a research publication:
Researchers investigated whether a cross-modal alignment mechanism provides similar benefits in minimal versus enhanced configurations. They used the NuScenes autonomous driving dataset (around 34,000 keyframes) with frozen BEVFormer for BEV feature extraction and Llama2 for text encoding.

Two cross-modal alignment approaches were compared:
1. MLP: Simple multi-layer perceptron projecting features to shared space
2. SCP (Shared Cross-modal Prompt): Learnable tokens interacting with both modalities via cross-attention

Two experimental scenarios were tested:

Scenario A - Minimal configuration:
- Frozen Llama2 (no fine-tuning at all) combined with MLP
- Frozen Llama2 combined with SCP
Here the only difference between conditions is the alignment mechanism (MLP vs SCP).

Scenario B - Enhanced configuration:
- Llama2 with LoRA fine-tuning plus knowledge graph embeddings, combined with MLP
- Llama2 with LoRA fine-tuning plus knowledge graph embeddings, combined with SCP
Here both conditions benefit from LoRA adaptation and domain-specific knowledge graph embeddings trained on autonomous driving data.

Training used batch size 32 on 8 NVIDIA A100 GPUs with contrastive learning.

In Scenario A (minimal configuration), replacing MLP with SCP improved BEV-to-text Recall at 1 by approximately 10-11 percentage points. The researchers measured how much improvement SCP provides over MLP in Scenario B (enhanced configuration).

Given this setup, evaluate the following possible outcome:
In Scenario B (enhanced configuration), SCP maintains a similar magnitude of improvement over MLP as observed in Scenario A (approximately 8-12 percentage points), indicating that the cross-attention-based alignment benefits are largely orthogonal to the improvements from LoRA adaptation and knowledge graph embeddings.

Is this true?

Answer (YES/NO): NO